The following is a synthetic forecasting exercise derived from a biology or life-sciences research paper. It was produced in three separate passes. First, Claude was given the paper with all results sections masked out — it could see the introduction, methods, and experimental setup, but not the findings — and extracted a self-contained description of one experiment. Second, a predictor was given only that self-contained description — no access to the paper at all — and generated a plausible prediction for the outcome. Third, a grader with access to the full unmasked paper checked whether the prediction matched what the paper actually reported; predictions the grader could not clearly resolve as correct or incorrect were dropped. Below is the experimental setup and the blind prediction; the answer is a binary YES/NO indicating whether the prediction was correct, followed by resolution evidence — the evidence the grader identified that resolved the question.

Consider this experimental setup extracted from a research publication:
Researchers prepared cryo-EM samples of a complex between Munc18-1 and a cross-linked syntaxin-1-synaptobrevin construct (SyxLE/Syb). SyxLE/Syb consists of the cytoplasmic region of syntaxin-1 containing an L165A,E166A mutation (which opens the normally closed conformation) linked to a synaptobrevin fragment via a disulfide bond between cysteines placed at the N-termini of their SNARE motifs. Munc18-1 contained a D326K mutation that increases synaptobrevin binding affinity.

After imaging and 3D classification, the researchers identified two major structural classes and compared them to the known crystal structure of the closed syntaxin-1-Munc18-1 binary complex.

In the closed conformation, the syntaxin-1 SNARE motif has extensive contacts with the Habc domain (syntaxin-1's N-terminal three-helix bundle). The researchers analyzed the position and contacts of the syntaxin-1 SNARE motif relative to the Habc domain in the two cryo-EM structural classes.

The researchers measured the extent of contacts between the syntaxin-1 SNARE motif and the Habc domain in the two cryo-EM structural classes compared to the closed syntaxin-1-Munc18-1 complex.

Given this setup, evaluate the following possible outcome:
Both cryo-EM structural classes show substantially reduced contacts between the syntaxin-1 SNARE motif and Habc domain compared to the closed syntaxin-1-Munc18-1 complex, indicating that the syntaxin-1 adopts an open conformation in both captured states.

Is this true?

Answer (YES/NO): YES